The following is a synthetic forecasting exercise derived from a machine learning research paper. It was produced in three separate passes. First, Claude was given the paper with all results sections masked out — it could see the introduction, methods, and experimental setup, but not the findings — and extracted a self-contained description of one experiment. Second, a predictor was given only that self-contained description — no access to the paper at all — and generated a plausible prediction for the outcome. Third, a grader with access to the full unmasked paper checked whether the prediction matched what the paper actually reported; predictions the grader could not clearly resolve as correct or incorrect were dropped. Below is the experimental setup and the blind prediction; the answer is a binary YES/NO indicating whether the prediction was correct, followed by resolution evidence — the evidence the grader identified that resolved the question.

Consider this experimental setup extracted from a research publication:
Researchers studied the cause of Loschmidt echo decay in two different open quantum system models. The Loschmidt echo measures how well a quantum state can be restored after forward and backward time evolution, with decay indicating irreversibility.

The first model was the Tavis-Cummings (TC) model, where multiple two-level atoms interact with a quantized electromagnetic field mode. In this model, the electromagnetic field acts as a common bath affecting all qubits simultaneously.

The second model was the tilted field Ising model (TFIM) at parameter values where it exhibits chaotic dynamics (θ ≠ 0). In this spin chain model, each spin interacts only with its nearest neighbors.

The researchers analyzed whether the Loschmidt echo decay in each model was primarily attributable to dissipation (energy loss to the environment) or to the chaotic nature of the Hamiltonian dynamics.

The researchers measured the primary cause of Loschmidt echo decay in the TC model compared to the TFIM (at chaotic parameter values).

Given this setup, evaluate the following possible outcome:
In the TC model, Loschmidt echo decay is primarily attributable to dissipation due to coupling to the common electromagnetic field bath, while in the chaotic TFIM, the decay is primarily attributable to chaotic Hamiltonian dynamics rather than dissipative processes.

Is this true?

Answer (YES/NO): YES